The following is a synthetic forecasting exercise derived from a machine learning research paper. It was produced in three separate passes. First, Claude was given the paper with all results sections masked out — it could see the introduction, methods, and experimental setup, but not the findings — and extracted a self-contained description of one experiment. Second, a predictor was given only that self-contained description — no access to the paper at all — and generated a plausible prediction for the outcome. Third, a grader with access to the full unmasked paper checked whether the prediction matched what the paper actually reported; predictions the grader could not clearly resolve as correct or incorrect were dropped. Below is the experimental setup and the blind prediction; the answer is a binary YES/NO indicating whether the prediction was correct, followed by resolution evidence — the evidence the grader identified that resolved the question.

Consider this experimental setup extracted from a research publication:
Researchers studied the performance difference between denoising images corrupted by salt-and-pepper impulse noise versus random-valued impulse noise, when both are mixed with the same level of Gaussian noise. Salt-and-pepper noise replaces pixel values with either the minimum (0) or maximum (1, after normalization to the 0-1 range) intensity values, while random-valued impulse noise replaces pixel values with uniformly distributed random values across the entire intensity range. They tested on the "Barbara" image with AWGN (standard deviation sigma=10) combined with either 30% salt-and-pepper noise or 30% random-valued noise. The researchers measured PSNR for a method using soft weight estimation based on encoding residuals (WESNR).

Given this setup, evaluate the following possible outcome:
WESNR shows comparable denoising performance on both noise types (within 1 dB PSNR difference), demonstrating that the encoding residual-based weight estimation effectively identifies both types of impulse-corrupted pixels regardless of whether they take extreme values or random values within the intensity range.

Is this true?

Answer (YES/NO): NO